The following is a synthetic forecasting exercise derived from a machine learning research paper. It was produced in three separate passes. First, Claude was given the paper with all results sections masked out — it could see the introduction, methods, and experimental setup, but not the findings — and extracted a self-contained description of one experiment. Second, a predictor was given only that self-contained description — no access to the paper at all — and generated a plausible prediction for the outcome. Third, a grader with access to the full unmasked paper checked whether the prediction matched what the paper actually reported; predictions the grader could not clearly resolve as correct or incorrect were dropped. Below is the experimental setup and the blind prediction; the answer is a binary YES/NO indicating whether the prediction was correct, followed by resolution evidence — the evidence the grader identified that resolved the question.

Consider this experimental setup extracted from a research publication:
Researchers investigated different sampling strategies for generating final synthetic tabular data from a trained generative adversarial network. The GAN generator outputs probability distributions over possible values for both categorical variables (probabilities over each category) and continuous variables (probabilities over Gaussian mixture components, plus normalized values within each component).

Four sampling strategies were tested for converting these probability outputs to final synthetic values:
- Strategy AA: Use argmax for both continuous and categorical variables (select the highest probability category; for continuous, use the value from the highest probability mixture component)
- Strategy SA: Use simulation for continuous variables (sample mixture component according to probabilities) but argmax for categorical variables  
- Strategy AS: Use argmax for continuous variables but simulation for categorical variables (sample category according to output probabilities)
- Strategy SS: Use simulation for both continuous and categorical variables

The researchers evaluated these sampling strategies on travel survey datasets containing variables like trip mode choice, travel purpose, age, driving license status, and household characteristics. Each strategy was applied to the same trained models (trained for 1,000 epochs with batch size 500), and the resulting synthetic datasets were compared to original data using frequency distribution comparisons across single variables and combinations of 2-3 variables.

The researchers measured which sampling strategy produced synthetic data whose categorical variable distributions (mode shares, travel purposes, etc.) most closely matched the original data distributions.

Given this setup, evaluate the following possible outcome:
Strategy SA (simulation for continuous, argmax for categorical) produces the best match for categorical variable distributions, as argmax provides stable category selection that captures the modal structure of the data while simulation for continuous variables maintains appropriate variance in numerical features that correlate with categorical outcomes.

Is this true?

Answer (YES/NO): NO